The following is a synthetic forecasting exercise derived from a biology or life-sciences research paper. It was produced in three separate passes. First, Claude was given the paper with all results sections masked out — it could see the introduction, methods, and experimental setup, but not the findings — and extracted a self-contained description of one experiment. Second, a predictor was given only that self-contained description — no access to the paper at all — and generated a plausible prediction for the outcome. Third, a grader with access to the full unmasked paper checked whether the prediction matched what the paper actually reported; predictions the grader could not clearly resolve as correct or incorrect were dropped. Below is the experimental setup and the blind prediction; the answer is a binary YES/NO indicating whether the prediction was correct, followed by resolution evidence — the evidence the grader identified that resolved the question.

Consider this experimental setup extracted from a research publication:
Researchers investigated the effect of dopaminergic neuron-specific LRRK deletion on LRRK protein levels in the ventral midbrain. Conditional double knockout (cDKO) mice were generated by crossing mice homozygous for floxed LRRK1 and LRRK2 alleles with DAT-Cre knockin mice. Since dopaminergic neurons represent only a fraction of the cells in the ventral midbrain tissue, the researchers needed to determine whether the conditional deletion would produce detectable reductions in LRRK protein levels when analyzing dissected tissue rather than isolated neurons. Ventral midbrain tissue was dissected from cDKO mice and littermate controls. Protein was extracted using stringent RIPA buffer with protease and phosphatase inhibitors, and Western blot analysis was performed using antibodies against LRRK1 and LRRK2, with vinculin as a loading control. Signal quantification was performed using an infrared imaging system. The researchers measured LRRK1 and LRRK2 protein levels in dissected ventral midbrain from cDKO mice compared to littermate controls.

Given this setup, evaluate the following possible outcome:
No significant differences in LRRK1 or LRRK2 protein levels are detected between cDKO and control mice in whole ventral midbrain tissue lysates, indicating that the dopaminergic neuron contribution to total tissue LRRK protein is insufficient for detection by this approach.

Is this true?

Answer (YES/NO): NO